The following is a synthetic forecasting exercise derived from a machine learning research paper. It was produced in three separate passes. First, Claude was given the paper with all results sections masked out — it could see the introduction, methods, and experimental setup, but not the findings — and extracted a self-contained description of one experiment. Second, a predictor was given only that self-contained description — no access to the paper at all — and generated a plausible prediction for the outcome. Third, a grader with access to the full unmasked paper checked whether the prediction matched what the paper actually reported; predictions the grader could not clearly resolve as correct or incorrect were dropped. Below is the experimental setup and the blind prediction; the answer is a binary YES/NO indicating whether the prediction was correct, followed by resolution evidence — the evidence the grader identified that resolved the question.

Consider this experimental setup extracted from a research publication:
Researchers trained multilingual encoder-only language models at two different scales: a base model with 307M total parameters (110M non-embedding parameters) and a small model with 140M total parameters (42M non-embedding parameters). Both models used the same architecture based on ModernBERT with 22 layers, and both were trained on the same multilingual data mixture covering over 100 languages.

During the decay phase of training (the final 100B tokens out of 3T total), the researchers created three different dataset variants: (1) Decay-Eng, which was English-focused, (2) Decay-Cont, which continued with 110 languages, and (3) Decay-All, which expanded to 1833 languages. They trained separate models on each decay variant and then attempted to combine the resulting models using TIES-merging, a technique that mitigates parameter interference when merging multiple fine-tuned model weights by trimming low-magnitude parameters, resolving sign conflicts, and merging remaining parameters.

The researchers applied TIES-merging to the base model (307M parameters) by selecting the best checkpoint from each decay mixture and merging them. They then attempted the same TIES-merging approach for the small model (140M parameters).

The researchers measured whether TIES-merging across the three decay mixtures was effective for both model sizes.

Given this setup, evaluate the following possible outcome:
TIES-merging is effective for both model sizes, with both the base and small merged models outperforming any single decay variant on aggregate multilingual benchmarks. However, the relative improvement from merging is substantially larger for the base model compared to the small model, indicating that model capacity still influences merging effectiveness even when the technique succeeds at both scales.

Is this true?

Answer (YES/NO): NO